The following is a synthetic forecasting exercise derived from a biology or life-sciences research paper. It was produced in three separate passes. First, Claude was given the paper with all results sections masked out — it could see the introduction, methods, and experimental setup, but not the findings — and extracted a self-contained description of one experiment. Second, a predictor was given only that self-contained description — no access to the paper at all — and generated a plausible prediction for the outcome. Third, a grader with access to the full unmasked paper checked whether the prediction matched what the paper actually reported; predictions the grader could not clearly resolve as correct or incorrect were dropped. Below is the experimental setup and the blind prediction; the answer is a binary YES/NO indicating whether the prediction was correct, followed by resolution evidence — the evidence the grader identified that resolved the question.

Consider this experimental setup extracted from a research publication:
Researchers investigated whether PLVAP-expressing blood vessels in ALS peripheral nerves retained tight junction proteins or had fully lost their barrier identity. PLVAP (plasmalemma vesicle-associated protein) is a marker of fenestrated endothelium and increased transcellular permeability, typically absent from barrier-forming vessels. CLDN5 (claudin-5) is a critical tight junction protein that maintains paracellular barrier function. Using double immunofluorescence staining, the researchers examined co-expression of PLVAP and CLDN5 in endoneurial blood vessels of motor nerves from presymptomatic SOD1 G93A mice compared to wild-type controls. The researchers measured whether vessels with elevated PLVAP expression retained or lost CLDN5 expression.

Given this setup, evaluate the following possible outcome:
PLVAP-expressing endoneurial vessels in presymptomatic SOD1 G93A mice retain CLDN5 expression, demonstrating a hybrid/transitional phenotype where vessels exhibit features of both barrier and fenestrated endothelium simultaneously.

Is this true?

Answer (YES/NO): YES